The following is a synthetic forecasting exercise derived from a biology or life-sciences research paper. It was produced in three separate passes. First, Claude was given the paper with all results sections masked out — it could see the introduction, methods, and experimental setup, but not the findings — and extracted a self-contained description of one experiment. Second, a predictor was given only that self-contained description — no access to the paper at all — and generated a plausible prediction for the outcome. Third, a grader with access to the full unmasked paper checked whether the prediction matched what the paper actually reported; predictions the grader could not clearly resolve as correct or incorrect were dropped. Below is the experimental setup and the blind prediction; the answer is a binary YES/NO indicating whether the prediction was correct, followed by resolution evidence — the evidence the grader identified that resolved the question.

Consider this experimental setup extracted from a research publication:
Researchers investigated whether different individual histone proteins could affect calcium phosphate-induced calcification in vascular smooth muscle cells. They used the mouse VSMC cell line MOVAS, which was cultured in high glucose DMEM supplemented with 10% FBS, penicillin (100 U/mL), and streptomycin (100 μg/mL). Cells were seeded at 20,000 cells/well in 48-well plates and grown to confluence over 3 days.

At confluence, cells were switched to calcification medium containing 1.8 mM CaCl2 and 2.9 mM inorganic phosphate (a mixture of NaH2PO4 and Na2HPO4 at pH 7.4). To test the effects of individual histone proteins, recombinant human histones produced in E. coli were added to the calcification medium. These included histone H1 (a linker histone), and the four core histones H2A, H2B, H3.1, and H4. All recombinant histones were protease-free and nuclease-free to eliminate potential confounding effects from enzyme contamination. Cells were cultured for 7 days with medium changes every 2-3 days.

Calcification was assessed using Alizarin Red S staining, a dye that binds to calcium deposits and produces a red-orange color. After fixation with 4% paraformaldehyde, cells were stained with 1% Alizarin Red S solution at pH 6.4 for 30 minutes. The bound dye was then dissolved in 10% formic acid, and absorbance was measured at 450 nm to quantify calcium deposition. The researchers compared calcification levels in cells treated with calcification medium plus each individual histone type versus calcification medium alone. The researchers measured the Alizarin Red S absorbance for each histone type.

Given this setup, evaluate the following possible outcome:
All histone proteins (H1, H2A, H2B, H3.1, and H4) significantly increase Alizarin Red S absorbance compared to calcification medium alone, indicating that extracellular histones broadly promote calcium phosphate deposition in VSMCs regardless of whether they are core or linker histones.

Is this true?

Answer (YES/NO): NO